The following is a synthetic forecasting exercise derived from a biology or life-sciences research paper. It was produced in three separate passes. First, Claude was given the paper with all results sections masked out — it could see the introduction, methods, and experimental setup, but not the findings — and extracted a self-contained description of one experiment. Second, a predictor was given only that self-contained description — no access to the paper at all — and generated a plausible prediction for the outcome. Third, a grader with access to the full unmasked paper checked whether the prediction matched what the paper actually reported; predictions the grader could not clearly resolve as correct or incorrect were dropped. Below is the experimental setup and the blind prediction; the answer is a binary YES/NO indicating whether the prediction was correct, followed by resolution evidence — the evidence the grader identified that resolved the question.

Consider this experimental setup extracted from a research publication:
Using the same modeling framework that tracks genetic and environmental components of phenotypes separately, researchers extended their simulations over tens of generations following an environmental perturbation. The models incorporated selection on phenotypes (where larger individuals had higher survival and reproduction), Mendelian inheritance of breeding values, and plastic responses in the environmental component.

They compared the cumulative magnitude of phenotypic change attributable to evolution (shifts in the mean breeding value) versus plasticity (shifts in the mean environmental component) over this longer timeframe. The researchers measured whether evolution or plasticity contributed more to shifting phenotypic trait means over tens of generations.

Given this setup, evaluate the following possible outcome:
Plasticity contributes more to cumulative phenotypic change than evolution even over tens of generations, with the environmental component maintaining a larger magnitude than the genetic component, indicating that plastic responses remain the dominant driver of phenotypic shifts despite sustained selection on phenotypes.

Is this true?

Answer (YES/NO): NO